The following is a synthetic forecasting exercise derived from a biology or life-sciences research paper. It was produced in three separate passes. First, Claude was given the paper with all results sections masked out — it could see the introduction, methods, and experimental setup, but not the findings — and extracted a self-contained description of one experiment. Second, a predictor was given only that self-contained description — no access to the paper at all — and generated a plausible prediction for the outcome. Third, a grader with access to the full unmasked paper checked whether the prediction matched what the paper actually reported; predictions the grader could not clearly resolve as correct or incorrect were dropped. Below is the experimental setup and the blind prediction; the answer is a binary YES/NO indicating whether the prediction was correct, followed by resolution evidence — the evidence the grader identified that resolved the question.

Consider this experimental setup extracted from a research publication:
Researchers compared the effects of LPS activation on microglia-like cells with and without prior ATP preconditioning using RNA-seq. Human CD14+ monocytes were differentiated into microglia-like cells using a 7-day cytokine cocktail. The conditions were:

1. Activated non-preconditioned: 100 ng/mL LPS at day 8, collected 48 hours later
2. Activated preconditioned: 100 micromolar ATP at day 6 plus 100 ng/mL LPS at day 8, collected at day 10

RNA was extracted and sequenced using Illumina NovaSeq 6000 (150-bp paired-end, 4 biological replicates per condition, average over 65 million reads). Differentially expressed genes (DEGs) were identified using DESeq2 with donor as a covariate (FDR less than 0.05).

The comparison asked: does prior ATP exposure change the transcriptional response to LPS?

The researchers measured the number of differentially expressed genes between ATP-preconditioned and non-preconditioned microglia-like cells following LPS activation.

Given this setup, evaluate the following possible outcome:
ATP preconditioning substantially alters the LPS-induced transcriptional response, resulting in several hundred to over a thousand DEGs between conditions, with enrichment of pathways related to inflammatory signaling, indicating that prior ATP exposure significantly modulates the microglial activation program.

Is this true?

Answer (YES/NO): YES